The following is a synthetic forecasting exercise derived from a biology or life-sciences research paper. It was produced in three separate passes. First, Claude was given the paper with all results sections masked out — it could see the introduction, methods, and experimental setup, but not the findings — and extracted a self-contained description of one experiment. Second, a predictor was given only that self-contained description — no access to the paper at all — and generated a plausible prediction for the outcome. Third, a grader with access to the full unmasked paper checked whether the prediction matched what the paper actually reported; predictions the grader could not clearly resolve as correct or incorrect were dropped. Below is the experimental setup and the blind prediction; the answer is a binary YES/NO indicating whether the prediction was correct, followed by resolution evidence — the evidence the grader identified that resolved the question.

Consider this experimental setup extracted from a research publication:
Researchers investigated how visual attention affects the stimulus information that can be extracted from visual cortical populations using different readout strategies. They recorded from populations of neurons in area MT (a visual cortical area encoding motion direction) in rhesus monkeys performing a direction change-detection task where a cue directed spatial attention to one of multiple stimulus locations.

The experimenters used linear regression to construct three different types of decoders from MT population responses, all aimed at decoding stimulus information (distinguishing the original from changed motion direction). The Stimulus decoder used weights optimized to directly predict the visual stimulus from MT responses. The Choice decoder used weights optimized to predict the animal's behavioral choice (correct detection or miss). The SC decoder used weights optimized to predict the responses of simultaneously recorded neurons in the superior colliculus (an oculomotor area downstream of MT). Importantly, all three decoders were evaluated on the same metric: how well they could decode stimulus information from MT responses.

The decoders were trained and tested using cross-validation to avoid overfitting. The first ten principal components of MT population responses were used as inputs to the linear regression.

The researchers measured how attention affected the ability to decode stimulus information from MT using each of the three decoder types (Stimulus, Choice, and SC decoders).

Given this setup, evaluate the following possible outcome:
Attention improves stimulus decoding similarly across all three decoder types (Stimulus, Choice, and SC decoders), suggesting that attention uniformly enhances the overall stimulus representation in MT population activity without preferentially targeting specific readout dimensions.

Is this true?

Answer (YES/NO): NO